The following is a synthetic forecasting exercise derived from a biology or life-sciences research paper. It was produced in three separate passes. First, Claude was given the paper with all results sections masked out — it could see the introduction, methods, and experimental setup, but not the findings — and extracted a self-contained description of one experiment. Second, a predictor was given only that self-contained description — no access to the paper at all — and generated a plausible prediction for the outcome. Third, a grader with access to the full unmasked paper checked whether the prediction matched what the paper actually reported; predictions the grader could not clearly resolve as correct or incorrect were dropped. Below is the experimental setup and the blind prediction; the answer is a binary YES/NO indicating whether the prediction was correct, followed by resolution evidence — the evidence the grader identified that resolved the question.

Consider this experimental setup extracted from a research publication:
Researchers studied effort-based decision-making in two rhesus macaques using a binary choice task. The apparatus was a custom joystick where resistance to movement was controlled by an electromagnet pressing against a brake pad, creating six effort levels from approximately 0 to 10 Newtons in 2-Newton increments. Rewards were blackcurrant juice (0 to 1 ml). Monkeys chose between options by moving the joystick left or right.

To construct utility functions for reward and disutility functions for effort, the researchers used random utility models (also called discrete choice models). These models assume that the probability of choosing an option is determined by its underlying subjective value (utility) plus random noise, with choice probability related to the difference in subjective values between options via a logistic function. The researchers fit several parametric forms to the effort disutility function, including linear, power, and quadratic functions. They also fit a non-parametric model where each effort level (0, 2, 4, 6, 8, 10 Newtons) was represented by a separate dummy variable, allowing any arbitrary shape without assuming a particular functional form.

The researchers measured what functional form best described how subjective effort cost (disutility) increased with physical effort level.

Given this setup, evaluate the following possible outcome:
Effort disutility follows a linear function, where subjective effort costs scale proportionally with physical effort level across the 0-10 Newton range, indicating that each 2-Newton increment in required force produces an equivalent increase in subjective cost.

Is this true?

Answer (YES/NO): NO